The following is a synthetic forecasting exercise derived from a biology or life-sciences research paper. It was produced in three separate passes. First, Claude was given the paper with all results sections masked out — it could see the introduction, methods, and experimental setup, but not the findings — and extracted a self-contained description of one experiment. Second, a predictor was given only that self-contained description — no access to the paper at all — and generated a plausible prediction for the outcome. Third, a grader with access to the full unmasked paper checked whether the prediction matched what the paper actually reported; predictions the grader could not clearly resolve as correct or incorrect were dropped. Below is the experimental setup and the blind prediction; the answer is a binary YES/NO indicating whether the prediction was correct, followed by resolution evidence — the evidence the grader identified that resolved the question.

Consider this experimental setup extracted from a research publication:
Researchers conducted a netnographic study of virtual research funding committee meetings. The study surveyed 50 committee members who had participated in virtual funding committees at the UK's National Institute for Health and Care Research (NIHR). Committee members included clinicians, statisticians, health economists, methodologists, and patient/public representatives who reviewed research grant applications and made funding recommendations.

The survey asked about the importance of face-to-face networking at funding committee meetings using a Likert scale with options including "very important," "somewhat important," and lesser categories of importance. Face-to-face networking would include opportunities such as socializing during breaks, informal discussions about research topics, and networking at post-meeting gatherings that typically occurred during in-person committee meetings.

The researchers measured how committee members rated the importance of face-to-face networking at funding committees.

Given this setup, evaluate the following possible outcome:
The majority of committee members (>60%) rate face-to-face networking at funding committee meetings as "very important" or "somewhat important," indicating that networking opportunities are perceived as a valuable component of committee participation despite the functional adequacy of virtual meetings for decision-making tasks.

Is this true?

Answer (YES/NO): YES